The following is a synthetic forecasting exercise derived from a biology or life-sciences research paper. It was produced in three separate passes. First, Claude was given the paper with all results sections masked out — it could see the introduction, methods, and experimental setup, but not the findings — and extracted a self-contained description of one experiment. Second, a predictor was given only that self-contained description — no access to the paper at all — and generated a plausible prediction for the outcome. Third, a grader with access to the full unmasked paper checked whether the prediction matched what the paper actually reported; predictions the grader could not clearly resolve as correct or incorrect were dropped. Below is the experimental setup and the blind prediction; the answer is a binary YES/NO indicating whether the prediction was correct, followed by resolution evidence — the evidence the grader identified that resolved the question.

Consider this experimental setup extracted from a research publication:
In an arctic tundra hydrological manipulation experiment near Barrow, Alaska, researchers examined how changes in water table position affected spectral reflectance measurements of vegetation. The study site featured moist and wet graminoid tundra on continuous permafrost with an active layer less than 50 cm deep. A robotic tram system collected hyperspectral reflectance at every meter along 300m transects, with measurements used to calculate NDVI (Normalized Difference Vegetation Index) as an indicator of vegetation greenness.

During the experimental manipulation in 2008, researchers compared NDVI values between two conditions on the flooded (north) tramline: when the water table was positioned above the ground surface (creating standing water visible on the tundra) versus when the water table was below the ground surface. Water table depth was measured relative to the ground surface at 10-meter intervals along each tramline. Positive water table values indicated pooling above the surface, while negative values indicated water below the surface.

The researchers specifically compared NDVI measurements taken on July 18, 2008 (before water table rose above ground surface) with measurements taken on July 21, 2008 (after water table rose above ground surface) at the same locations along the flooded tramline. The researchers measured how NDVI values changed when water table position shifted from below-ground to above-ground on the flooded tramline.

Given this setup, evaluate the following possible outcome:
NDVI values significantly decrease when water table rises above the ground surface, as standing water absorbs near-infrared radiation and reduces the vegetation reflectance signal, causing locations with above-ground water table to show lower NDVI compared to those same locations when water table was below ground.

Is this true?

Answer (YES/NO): YES